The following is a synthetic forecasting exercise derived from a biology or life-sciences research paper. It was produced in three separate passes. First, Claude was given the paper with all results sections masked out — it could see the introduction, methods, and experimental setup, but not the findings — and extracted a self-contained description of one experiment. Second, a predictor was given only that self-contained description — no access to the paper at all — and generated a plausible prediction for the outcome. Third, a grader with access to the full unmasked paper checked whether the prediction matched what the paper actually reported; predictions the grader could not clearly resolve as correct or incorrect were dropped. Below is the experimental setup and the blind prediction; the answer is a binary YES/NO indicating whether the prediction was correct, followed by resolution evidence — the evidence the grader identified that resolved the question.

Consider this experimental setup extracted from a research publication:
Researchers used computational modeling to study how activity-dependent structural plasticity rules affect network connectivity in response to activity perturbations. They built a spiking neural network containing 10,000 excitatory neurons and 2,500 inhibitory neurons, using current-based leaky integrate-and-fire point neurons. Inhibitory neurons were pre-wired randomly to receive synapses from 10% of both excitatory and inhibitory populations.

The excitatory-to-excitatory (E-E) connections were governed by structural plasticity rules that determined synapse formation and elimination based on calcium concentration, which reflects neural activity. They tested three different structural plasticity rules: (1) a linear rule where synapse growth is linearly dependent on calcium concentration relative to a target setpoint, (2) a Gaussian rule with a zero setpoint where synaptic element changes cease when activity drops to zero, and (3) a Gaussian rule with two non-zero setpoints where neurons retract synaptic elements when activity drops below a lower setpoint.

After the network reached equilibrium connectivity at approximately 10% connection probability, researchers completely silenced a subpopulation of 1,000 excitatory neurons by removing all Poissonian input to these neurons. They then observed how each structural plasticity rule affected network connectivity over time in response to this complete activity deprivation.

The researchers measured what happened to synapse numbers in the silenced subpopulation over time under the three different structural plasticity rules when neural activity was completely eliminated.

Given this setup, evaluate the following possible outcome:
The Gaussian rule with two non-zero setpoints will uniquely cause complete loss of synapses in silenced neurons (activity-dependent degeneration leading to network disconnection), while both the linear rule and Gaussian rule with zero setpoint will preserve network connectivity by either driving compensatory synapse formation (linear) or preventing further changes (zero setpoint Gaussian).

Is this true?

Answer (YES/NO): YES